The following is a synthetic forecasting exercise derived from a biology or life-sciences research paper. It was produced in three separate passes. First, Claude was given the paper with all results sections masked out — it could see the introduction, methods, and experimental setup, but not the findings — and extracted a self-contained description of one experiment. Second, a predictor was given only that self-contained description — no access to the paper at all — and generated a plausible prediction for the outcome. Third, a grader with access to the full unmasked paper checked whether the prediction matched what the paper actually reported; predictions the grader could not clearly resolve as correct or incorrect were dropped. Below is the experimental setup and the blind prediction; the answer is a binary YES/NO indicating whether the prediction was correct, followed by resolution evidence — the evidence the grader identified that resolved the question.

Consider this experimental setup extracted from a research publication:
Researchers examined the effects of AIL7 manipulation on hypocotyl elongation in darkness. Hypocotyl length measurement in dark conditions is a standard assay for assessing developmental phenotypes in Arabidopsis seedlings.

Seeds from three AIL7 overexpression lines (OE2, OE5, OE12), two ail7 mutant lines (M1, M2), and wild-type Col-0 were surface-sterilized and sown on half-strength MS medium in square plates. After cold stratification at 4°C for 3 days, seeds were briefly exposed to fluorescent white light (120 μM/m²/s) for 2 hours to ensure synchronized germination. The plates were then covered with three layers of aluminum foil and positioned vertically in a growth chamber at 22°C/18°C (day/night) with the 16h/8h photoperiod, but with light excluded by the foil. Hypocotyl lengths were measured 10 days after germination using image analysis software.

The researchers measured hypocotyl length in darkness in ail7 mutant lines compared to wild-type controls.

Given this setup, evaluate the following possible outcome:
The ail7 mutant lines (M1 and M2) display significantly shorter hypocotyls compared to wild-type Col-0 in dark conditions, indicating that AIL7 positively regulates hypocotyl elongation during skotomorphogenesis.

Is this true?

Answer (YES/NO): NO